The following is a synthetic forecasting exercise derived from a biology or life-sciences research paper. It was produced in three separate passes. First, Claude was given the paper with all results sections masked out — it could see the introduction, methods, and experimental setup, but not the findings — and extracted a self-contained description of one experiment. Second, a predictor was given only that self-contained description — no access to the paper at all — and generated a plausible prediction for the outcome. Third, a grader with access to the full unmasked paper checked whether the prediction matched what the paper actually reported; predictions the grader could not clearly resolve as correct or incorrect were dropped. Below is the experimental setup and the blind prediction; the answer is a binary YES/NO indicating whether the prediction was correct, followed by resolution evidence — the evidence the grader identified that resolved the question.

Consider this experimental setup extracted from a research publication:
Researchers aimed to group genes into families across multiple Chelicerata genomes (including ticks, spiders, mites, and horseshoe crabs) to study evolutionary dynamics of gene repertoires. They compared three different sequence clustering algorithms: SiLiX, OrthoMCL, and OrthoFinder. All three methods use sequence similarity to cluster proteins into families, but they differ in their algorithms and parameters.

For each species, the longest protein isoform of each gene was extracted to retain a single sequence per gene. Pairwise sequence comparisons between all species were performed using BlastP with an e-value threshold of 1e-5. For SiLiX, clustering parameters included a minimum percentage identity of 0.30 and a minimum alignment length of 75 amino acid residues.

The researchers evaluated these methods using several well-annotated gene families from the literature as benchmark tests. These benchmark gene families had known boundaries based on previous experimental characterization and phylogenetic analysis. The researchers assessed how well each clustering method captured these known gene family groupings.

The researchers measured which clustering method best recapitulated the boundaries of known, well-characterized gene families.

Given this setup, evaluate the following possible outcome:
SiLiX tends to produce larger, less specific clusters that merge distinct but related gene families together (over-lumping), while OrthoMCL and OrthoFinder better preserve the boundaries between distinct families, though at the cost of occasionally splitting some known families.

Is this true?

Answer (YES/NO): NO